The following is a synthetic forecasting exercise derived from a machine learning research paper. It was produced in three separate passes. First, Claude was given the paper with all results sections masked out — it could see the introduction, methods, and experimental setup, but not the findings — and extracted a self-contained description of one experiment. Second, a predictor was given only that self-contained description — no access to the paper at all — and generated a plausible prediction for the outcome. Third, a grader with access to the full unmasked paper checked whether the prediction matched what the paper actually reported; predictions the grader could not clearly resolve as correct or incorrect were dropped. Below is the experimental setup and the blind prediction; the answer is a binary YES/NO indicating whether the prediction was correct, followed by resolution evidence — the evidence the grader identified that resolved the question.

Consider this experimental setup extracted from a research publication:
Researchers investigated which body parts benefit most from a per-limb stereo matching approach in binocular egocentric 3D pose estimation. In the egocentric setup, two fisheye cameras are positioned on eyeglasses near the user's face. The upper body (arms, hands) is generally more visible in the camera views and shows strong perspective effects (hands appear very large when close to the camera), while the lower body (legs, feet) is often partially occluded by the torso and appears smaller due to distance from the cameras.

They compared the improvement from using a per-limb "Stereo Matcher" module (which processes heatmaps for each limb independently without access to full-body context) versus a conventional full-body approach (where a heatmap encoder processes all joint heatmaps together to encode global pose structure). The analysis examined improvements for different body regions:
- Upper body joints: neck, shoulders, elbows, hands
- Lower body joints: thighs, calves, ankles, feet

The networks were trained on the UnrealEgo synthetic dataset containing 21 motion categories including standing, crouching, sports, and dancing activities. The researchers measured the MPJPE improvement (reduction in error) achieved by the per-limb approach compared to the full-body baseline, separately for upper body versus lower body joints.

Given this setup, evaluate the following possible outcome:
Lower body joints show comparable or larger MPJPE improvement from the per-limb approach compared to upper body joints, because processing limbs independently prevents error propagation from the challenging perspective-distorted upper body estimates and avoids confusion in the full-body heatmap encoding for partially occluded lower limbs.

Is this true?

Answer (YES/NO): NO